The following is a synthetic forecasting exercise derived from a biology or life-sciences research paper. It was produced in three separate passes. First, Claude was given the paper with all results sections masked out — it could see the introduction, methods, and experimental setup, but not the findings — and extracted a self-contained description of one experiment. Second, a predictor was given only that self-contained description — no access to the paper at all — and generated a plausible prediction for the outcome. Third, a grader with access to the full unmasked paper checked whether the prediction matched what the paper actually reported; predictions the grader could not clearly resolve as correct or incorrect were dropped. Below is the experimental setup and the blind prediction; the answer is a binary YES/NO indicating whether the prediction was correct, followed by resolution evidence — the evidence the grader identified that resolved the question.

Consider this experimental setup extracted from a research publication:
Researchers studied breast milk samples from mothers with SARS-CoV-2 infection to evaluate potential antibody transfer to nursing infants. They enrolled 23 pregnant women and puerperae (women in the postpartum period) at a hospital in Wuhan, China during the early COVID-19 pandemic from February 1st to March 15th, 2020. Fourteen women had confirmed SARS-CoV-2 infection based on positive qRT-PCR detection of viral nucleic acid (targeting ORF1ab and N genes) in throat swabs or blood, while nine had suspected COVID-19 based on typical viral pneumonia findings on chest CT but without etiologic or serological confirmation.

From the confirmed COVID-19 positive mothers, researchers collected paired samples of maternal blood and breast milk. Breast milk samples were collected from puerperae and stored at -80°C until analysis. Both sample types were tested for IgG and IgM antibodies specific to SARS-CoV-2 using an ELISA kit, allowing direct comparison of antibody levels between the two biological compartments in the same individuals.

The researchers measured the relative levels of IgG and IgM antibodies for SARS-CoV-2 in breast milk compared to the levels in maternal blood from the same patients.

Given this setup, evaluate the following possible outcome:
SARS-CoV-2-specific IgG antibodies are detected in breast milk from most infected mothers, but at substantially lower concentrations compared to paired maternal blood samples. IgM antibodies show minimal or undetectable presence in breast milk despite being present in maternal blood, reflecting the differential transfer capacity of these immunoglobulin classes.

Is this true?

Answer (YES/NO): NO